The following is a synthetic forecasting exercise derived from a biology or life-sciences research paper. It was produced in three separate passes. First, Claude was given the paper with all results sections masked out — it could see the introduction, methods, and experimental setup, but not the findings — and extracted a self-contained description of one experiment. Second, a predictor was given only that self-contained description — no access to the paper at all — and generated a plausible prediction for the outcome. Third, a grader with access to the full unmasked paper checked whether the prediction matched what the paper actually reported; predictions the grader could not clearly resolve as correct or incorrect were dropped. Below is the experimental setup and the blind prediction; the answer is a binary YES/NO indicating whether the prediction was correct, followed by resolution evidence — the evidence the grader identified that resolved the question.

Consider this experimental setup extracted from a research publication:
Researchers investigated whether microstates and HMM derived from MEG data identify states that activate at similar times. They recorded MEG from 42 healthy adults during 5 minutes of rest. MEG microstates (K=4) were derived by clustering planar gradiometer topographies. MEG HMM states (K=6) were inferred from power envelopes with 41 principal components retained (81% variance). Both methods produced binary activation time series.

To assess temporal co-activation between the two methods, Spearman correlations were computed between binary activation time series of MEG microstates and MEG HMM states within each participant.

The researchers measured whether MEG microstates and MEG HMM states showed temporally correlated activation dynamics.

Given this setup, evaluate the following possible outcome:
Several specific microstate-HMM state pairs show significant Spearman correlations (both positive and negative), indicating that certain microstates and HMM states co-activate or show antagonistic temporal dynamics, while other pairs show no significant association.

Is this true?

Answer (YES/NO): NO